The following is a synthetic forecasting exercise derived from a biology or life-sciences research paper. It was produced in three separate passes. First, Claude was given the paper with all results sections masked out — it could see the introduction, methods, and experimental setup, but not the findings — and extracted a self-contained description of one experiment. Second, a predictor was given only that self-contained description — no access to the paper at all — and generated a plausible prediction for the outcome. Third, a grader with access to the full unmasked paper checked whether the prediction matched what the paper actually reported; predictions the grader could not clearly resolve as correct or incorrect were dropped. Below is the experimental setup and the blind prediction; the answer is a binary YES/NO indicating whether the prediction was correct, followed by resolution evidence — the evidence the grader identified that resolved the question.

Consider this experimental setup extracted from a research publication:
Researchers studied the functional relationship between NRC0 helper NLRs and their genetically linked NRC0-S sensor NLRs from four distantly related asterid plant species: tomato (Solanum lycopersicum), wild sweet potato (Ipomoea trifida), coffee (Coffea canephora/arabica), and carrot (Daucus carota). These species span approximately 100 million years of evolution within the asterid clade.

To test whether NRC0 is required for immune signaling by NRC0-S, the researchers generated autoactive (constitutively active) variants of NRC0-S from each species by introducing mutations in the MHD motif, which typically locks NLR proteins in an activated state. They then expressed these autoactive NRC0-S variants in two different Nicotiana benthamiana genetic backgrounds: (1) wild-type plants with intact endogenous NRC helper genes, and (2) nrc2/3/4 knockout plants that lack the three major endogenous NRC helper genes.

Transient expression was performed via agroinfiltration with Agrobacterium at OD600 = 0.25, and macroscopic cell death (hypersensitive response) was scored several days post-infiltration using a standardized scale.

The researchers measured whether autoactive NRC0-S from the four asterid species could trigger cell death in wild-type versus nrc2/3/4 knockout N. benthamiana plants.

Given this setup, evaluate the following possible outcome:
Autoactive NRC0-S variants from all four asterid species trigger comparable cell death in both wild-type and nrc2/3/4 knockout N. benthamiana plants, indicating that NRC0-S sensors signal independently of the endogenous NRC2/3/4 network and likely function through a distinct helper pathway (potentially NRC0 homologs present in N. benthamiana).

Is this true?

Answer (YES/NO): NO